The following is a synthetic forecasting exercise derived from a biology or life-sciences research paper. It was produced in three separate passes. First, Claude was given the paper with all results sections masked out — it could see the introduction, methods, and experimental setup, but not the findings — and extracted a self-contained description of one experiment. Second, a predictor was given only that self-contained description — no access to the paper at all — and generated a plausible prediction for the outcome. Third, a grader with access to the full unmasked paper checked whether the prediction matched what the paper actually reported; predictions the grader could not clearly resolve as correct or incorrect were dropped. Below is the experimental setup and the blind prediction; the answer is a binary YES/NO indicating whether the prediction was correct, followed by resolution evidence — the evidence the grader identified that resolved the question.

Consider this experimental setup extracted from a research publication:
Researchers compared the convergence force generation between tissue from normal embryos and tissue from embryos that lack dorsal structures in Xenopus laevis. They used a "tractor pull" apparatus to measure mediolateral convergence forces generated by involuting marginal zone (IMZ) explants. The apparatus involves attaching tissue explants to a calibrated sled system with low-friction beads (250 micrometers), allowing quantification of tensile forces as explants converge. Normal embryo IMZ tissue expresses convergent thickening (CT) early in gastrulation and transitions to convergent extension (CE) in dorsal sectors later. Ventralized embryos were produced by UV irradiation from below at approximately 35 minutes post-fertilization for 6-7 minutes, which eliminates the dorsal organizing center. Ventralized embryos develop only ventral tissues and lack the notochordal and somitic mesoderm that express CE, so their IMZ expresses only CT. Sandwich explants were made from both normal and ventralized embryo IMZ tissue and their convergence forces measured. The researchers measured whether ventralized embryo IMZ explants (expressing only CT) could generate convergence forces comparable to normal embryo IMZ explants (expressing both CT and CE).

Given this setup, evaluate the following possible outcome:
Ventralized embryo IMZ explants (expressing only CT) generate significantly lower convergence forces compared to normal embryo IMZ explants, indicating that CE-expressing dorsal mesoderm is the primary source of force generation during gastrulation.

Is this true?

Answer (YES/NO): NO